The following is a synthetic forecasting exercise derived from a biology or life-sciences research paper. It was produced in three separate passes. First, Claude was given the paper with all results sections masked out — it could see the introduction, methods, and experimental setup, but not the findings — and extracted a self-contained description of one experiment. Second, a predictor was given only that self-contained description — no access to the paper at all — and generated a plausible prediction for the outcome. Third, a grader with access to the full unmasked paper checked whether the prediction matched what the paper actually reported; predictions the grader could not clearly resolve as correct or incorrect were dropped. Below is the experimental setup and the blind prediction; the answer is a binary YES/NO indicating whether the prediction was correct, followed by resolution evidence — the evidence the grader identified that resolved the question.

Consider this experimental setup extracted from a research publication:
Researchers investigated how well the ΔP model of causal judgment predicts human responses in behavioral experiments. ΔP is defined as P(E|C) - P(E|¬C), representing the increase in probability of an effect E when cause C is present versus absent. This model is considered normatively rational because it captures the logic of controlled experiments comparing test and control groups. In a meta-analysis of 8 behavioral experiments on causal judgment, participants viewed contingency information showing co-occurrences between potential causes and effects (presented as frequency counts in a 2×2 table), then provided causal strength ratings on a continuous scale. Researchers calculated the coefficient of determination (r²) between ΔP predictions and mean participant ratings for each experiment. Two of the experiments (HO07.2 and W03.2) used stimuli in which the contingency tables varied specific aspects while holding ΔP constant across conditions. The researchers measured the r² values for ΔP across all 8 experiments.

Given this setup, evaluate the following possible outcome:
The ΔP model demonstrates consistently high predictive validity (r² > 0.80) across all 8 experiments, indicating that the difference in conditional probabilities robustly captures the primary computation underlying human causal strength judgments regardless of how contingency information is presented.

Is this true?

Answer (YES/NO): NO